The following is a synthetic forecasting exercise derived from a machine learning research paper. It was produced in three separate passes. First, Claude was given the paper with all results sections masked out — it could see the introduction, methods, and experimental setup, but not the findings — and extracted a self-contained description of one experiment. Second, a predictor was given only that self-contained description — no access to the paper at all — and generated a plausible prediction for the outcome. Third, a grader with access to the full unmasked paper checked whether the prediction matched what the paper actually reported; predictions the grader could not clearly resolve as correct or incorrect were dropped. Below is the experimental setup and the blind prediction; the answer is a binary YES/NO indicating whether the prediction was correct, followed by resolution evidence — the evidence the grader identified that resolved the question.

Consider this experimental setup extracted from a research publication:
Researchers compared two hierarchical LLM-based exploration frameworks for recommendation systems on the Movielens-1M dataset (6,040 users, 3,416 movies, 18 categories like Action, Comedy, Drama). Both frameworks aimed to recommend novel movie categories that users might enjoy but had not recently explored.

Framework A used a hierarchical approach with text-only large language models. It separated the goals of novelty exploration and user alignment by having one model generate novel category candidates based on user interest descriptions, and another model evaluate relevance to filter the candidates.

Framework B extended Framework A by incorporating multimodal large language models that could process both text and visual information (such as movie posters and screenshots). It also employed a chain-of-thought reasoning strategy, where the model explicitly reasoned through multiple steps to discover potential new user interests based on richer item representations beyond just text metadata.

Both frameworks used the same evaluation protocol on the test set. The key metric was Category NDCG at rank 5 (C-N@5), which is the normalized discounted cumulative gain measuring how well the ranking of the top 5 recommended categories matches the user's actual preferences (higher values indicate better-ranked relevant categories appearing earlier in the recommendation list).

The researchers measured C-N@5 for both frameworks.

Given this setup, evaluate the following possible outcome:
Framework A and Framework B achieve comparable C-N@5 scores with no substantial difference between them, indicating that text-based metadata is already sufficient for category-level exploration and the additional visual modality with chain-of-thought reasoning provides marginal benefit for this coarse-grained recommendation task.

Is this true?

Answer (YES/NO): NO